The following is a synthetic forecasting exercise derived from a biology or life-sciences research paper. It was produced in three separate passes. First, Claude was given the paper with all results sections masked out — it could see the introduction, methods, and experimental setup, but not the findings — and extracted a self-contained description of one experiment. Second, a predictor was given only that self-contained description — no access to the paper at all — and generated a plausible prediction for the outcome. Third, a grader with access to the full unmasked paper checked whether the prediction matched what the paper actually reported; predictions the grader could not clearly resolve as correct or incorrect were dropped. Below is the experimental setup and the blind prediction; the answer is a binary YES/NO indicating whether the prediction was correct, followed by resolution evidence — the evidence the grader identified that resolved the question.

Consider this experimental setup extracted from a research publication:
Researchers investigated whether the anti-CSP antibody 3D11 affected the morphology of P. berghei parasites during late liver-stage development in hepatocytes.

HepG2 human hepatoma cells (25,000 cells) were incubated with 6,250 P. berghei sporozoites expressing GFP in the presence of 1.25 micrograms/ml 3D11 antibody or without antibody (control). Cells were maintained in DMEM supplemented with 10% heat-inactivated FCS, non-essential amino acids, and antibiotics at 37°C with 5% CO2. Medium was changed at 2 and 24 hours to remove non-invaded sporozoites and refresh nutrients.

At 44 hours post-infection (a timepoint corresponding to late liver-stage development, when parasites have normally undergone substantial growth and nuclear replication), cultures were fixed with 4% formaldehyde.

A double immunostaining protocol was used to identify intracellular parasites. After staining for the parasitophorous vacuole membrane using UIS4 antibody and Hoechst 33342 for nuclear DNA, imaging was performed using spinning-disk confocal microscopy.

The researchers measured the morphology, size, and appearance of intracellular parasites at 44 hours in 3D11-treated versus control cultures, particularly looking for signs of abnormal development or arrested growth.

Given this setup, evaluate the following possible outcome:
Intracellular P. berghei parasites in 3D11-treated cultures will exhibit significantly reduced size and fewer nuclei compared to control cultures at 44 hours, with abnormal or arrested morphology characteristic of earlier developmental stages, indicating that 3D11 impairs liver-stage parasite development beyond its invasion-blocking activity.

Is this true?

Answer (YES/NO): NO